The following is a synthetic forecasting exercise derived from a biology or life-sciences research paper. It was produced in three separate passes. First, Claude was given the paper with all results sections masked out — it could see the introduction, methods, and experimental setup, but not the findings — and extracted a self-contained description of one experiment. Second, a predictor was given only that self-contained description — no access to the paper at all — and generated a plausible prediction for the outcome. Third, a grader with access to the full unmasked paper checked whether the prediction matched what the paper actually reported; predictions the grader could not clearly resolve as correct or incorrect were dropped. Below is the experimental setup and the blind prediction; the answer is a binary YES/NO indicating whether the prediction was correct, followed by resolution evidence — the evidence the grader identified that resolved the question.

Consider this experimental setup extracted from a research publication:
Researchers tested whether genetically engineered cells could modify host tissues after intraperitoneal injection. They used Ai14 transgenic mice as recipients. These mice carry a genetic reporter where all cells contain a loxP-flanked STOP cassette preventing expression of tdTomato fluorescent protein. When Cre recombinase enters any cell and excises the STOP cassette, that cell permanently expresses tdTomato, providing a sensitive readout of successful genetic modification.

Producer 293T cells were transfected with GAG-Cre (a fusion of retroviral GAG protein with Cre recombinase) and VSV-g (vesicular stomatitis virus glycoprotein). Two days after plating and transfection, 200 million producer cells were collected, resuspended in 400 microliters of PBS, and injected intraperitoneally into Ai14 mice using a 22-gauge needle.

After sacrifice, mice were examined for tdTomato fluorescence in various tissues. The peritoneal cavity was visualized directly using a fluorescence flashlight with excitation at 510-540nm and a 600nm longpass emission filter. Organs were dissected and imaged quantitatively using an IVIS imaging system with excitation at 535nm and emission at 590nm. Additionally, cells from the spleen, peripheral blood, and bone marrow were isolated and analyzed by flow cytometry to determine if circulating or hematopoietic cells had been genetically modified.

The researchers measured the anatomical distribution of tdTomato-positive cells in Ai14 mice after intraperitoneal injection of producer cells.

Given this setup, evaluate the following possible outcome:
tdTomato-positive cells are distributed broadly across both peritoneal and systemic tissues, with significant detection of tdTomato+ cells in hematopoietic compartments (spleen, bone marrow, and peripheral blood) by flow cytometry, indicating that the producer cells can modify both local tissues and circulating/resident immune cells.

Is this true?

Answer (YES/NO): YES